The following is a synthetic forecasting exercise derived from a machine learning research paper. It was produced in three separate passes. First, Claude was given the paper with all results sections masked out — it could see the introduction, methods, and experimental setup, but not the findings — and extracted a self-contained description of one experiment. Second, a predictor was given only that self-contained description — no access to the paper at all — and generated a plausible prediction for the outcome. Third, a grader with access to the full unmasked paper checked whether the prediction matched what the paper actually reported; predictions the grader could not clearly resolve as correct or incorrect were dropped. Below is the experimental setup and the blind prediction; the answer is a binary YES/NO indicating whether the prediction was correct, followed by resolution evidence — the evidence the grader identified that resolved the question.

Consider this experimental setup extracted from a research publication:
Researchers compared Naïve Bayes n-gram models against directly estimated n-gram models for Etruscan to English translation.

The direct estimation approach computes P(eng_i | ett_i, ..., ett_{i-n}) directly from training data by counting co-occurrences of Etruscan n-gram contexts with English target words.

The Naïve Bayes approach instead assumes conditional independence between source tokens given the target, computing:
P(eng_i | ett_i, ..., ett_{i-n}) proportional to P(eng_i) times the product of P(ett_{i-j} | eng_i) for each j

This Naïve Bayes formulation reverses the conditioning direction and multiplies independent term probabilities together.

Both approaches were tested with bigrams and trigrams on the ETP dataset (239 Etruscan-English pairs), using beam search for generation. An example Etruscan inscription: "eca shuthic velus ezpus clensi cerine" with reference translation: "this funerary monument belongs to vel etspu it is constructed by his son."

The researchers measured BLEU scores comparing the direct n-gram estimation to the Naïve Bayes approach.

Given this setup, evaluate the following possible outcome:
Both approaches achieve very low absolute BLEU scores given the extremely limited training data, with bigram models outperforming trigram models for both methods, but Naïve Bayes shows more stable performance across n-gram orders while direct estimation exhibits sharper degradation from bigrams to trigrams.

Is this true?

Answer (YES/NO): YES